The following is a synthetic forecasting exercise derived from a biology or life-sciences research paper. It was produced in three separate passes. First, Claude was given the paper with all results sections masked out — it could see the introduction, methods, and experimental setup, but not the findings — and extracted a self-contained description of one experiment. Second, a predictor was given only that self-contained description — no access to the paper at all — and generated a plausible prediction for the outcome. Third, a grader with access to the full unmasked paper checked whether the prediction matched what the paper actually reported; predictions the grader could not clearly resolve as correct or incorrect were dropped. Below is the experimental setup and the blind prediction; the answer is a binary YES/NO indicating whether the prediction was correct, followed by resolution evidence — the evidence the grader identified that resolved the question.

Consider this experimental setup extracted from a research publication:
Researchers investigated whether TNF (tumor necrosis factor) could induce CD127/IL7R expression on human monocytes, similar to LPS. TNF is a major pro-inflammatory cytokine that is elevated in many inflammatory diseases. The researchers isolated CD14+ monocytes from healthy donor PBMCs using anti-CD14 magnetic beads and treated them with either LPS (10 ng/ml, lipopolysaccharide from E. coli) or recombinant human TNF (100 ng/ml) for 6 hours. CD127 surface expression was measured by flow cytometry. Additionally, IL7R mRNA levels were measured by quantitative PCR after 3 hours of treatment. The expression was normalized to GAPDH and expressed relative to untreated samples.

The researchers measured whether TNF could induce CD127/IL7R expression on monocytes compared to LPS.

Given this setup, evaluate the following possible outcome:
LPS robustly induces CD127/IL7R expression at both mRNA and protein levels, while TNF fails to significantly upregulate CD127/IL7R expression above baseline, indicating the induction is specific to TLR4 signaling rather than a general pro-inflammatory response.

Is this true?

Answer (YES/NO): NO